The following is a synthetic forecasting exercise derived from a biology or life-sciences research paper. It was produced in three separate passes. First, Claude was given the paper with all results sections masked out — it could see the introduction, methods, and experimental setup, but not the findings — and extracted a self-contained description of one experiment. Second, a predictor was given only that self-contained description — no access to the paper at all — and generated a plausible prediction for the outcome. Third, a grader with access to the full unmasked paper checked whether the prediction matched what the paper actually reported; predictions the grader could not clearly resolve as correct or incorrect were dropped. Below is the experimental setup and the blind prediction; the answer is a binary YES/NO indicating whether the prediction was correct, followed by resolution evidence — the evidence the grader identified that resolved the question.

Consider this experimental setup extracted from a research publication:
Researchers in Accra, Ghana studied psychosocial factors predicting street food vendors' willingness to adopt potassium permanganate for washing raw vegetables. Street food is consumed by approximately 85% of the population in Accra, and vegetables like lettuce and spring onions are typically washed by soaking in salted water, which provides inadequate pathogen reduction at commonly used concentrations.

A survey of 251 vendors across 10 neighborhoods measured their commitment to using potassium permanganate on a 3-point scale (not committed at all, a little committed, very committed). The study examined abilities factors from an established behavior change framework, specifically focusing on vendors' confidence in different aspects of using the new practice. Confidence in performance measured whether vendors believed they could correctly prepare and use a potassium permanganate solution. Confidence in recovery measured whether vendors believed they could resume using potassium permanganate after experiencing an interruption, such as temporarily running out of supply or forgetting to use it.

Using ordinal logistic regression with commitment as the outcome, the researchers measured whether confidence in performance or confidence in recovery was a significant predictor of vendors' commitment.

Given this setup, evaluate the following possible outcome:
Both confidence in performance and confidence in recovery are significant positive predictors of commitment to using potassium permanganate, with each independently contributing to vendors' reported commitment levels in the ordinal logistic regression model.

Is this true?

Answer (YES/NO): NO